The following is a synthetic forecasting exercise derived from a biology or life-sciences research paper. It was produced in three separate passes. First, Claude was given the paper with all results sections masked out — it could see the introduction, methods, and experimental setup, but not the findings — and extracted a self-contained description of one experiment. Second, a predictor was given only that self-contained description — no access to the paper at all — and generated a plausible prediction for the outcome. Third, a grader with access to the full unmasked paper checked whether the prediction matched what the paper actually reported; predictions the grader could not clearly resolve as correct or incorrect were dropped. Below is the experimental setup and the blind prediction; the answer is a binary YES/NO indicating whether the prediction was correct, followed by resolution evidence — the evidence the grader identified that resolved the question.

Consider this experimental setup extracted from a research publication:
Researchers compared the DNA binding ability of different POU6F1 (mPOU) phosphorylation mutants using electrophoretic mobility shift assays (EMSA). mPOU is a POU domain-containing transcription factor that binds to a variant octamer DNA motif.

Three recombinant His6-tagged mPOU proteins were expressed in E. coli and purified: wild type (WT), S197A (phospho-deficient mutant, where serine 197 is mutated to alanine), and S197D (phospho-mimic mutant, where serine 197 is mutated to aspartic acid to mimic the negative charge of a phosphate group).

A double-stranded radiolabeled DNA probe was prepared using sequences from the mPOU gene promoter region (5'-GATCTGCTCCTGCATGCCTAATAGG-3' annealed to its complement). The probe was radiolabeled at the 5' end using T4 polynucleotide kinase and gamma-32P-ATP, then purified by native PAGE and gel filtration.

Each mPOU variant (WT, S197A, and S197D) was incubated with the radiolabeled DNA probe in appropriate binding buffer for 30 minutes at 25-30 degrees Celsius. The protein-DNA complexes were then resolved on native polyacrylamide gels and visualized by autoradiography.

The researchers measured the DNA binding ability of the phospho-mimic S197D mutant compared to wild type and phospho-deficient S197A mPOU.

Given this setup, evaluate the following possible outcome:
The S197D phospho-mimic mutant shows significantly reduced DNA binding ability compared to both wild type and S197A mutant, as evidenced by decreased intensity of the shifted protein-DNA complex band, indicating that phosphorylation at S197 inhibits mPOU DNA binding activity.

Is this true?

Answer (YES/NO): YES